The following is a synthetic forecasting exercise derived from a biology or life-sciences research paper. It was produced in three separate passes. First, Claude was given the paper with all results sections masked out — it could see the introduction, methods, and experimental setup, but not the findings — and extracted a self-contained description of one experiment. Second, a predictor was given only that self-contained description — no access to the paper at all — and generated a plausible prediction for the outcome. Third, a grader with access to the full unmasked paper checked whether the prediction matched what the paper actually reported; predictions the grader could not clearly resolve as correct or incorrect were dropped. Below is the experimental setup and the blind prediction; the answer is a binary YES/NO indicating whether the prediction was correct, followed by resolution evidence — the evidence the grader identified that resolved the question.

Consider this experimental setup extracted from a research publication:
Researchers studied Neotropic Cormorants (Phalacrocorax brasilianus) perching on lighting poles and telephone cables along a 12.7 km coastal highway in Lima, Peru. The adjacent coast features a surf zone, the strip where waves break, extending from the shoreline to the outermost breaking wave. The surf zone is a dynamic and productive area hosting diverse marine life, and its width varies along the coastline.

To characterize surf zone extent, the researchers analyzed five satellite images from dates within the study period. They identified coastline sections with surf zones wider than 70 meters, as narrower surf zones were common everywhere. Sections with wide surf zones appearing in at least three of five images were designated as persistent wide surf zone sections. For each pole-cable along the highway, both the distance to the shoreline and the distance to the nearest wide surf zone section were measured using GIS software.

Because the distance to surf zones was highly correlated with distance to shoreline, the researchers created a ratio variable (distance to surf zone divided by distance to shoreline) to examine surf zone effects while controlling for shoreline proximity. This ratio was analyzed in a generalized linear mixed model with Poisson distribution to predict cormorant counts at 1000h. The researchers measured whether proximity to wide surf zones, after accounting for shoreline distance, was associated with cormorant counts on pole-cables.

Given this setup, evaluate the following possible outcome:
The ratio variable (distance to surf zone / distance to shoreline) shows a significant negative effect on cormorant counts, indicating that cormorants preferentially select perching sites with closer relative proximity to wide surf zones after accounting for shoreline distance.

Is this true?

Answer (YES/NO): YES